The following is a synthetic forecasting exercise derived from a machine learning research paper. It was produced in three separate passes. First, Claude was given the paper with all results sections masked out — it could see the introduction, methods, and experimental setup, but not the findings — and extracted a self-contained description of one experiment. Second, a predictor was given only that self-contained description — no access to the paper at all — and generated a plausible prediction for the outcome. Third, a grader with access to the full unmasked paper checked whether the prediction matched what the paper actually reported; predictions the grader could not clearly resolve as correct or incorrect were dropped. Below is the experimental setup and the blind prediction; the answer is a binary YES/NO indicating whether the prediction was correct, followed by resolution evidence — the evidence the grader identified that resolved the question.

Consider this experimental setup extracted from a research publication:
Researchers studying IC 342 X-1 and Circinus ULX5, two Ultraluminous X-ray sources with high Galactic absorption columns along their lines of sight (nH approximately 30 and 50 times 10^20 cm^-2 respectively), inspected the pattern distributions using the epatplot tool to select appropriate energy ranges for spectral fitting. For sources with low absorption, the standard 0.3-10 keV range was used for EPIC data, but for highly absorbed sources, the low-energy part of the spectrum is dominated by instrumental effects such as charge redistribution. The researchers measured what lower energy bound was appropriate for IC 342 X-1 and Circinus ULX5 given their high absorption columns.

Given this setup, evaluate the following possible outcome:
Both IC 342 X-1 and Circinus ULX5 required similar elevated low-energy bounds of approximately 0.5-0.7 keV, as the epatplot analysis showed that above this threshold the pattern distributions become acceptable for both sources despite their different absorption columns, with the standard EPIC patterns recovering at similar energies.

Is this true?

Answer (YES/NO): NO